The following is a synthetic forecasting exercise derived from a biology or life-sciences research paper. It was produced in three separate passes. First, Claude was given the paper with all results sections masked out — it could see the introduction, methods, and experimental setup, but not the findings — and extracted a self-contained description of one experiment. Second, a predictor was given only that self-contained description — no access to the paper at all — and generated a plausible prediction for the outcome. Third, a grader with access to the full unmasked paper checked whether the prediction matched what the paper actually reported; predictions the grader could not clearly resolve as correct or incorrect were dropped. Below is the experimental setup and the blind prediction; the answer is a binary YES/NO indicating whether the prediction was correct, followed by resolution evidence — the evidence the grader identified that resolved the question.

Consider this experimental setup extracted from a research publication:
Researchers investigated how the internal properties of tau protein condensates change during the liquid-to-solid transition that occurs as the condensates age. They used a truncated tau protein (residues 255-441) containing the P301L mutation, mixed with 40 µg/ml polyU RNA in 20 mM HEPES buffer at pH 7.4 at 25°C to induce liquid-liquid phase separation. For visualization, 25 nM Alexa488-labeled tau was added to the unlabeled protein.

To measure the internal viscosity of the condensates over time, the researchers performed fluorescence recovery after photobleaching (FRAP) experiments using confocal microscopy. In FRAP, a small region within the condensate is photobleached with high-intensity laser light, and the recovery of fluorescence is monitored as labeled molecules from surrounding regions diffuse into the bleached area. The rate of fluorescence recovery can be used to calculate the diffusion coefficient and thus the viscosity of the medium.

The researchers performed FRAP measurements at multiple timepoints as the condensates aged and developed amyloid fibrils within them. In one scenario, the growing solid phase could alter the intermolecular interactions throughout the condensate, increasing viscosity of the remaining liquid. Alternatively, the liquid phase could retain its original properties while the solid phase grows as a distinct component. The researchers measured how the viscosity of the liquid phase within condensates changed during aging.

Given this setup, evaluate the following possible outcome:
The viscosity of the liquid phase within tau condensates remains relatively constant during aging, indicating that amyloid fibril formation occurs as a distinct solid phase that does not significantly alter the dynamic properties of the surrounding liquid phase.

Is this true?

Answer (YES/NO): YES